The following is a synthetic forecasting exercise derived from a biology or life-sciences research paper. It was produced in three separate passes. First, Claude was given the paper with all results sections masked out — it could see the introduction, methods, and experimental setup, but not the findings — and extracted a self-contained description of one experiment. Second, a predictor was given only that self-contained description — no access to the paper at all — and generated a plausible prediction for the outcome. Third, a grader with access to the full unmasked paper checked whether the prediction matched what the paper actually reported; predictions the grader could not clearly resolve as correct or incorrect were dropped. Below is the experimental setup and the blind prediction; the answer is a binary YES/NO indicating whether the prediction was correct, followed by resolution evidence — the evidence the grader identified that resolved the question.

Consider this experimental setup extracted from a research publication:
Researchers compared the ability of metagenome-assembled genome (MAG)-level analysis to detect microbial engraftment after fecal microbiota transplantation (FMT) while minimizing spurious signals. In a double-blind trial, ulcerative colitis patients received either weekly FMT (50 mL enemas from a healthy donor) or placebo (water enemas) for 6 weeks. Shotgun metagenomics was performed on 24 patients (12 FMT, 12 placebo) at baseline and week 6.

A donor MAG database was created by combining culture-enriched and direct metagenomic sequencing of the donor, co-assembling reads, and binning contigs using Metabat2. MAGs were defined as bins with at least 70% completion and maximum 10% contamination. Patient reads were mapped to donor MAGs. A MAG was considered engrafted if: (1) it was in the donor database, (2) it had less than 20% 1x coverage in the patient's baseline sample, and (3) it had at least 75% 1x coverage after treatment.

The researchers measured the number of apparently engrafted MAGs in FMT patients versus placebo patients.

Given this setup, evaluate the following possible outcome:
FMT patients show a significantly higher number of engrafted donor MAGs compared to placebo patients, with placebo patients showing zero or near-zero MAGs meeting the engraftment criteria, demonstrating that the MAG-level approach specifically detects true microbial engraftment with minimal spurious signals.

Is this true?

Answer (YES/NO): NO